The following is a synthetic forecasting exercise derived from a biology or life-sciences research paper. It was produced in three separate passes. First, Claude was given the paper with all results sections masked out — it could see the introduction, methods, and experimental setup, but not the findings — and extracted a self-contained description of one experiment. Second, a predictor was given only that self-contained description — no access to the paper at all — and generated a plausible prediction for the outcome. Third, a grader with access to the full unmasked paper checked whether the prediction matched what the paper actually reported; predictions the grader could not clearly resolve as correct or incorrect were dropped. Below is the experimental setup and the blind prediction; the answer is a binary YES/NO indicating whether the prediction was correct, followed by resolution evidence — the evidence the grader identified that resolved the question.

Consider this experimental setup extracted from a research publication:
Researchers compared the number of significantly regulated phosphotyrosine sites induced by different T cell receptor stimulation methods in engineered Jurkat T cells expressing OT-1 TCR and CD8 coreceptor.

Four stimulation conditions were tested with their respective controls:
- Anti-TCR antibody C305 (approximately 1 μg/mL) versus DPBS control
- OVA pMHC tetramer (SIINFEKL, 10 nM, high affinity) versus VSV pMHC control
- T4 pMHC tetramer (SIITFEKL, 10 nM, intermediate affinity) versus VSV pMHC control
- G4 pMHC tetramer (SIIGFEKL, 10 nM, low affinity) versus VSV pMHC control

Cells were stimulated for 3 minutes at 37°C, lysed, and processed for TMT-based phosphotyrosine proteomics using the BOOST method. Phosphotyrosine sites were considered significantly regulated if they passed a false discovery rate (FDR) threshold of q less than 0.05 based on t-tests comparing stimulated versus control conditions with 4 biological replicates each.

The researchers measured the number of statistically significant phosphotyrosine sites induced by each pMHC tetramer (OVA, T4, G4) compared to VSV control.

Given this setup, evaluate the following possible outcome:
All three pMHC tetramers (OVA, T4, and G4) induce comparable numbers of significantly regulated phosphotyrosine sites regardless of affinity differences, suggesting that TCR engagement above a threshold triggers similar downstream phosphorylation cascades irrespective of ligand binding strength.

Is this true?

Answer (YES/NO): NO